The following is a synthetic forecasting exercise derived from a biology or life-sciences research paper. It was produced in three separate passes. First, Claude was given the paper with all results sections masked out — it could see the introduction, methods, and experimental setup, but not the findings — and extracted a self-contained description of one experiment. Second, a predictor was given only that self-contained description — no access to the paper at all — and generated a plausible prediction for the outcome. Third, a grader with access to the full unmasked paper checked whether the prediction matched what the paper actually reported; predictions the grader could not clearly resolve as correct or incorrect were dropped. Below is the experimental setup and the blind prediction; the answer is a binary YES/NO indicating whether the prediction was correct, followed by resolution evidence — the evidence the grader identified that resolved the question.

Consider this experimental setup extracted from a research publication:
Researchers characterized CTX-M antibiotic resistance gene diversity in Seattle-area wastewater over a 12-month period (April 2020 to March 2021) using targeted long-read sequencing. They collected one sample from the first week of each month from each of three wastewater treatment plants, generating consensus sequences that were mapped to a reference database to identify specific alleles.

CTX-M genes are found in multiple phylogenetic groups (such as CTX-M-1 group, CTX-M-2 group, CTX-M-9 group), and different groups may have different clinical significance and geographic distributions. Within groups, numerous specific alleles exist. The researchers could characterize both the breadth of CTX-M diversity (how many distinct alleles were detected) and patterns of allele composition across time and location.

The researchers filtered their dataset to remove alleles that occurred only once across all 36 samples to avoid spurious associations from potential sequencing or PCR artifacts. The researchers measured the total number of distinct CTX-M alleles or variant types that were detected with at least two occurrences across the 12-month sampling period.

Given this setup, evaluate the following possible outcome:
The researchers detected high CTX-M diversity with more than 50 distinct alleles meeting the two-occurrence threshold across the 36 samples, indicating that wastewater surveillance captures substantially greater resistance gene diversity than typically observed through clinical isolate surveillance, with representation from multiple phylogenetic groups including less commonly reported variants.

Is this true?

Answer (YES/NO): NO